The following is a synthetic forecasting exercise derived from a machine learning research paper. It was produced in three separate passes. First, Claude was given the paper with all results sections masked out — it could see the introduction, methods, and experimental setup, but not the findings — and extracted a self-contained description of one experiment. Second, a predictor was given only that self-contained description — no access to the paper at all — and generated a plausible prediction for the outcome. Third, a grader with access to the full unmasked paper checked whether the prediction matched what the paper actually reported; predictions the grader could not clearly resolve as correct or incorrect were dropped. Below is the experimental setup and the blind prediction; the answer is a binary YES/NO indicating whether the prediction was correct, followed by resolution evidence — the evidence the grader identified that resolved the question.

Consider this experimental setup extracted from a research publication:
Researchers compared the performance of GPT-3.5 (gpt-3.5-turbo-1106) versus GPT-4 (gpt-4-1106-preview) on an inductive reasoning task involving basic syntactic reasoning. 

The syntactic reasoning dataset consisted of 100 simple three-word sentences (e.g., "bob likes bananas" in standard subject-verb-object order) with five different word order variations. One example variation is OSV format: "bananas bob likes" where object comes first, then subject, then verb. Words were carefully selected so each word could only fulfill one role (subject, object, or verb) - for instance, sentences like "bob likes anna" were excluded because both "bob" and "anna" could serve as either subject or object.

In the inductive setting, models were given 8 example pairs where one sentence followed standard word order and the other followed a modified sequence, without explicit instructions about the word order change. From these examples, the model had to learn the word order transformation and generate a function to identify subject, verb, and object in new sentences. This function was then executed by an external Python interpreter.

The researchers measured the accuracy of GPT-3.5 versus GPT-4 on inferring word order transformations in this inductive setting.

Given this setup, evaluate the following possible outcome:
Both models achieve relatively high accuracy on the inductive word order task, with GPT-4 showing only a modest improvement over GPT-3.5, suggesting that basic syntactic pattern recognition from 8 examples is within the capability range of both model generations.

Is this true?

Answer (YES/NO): YES